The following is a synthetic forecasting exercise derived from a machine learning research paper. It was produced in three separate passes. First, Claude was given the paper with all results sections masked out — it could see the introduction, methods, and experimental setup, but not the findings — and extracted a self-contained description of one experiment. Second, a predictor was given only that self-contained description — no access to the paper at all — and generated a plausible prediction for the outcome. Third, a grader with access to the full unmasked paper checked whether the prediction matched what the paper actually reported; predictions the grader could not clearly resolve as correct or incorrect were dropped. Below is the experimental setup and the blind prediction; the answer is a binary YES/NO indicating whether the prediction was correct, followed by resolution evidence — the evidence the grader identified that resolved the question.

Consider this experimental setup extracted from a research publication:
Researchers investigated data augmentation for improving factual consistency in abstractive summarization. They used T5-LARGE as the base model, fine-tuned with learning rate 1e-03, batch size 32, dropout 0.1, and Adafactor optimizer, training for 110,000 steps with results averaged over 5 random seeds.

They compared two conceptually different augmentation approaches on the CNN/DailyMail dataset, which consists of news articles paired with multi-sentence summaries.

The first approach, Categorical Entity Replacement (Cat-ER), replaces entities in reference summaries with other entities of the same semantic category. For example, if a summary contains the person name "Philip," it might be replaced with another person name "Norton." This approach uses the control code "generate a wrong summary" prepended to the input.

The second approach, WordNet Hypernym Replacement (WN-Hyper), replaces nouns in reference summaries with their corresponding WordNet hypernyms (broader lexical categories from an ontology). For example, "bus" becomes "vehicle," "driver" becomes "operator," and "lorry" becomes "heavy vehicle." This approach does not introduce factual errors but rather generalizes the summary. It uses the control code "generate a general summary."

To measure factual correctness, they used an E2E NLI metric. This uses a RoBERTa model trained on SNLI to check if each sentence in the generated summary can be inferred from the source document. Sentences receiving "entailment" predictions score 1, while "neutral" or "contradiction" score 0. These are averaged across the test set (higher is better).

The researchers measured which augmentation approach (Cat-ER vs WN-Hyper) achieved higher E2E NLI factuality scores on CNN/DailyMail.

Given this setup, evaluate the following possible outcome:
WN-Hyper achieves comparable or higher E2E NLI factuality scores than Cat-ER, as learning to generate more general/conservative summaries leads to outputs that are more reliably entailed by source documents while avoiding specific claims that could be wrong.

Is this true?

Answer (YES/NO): YES